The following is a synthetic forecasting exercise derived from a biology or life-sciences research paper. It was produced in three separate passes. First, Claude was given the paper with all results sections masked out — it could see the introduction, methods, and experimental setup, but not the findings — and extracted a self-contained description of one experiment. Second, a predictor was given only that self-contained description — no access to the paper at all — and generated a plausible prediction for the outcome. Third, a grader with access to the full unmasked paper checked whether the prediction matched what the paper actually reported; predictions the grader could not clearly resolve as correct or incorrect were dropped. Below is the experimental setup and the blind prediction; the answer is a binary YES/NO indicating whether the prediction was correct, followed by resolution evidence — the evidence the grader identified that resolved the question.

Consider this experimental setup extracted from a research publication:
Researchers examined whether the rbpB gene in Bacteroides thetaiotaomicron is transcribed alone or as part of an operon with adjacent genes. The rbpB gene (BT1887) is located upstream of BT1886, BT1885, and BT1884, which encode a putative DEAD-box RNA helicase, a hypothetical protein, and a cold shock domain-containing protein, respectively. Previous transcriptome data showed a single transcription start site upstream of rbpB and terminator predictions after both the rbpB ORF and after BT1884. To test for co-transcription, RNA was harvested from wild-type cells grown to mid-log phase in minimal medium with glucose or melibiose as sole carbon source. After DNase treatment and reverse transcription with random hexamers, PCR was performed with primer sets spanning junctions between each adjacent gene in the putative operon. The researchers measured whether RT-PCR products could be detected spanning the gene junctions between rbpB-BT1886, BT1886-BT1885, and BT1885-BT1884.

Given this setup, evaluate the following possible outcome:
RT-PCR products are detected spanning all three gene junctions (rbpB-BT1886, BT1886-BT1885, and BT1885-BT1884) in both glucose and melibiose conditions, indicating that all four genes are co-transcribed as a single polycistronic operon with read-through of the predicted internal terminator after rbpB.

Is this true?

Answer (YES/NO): YES